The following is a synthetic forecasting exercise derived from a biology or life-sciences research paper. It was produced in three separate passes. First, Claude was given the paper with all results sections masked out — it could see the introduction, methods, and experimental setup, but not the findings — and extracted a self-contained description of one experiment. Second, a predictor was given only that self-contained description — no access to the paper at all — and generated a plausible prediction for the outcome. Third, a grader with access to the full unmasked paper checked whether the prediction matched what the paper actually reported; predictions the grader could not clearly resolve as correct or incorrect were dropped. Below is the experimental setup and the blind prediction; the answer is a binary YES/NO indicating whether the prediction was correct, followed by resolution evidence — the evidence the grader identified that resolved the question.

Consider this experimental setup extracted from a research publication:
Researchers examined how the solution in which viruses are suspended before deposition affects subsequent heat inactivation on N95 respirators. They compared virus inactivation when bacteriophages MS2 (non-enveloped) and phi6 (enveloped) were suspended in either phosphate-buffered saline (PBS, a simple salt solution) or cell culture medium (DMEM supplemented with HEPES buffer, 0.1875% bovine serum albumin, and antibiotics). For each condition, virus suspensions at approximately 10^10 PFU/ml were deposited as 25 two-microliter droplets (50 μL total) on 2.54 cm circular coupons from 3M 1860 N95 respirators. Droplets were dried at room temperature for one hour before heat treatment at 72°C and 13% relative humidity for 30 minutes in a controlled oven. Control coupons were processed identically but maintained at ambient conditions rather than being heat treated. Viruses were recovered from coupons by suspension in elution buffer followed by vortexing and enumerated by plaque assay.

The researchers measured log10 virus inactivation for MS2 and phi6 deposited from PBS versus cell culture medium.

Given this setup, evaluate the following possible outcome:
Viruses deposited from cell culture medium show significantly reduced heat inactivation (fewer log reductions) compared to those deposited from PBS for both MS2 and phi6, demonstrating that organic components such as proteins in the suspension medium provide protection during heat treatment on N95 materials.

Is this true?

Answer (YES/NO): NO